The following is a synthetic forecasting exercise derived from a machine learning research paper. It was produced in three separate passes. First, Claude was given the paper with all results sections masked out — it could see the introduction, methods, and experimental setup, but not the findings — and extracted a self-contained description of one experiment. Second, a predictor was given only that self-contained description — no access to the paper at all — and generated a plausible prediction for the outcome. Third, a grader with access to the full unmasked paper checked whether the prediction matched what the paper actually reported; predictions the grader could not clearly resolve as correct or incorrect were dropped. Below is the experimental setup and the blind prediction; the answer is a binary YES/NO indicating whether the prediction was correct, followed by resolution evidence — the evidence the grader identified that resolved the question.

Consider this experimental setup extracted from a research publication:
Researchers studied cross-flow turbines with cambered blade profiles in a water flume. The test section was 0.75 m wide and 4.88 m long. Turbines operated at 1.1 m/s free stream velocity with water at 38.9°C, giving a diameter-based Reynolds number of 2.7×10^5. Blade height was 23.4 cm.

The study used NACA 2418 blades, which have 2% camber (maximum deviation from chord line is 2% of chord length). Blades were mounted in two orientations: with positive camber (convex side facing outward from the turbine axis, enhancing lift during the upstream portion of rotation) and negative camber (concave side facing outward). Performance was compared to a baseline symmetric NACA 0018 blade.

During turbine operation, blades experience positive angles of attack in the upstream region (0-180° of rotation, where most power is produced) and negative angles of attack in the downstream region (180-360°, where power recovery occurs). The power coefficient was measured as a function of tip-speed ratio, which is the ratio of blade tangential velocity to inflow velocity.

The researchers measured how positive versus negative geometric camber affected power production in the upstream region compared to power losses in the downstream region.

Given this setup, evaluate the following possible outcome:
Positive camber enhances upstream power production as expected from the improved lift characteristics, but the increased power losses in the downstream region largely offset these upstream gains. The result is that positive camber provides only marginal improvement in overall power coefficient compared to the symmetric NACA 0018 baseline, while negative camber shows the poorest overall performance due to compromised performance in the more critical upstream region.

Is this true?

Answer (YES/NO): NO